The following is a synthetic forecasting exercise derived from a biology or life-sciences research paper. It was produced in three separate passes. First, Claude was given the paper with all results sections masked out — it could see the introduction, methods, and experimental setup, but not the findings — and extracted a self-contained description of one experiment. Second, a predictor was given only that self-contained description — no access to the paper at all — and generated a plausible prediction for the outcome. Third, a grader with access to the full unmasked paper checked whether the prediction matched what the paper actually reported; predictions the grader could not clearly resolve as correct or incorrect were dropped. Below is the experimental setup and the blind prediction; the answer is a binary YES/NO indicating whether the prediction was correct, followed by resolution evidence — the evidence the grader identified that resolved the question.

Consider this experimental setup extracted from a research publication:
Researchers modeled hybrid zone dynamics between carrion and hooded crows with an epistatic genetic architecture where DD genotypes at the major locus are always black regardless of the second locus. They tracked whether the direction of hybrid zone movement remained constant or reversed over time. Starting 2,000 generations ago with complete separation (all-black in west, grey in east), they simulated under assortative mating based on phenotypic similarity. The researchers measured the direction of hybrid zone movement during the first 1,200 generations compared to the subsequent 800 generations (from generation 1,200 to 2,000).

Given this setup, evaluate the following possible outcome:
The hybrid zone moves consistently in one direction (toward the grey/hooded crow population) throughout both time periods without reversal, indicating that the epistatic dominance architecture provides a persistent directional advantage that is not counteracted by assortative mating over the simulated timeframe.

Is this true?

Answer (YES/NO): NO